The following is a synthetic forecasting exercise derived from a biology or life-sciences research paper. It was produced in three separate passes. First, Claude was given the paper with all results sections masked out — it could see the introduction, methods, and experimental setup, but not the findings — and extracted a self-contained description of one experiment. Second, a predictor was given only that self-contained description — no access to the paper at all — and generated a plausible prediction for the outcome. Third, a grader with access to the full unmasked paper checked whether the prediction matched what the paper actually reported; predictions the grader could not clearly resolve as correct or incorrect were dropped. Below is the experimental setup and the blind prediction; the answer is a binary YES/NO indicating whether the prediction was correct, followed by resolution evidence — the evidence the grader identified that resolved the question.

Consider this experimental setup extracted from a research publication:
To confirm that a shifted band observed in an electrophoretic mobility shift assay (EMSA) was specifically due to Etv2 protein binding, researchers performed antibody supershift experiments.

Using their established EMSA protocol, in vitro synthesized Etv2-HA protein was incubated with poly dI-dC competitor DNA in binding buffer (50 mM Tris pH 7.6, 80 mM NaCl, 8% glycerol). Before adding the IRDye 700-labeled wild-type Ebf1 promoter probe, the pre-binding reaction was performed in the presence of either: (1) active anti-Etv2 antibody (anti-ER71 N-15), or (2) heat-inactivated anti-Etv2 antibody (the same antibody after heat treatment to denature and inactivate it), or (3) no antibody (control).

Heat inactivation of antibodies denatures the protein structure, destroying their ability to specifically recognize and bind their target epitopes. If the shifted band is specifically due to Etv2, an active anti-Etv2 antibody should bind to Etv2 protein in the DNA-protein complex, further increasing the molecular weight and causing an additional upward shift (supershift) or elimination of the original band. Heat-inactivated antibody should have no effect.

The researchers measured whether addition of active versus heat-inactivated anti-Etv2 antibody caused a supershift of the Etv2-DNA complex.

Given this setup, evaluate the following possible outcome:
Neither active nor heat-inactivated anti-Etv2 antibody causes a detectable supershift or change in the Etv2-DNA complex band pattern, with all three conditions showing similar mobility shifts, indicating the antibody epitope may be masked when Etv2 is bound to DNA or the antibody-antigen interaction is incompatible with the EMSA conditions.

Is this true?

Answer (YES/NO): NO